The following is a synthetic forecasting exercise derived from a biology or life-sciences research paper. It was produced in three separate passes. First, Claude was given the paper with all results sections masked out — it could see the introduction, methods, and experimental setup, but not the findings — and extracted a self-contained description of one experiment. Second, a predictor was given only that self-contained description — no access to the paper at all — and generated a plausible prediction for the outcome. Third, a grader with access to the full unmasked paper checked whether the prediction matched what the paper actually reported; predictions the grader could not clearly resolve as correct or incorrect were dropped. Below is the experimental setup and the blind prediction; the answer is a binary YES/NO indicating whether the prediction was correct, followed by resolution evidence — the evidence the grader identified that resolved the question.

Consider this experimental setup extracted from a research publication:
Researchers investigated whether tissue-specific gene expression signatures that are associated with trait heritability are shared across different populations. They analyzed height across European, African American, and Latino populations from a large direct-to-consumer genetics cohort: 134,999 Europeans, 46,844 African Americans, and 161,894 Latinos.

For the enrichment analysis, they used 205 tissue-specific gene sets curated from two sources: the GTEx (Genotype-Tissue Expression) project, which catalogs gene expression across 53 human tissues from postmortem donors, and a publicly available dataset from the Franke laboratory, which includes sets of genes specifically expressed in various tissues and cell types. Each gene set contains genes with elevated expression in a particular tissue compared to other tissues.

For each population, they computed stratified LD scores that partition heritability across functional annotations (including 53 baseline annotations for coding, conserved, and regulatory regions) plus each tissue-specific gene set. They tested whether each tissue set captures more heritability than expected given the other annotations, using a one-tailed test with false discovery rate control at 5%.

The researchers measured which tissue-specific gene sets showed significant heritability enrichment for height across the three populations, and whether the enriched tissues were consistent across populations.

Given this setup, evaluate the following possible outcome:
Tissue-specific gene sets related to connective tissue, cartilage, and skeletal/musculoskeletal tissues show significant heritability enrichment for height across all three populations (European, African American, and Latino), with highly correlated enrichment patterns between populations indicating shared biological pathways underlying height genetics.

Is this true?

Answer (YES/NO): YES